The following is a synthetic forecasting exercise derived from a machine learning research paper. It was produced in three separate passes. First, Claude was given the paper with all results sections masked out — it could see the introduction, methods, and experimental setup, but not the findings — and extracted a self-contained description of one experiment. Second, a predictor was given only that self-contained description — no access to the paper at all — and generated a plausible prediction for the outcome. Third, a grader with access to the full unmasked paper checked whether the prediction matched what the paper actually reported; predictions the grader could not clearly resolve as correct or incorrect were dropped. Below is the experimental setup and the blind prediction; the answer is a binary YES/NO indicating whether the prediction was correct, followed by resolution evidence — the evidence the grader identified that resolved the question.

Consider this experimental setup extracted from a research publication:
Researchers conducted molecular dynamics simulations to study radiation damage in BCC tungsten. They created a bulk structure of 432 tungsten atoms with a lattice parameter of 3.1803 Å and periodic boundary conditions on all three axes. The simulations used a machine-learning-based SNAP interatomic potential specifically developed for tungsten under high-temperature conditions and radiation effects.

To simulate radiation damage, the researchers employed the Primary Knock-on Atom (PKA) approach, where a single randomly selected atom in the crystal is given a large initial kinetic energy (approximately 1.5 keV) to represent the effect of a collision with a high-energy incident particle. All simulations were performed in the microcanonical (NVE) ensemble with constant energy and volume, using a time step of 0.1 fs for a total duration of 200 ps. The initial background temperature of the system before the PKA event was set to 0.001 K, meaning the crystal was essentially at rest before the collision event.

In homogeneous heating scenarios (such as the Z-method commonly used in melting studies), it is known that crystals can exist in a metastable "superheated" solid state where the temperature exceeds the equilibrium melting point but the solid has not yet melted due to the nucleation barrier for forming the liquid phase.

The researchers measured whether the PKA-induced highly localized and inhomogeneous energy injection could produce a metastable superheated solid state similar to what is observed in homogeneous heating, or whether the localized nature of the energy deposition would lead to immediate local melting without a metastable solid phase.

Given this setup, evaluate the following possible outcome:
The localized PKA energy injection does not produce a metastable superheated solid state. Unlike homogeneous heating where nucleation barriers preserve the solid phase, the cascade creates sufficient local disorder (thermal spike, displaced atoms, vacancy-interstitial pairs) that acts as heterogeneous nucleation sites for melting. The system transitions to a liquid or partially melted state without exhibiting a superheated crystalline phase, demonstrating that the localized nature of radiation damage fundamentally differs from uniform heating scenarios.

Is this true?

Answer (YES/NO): NO